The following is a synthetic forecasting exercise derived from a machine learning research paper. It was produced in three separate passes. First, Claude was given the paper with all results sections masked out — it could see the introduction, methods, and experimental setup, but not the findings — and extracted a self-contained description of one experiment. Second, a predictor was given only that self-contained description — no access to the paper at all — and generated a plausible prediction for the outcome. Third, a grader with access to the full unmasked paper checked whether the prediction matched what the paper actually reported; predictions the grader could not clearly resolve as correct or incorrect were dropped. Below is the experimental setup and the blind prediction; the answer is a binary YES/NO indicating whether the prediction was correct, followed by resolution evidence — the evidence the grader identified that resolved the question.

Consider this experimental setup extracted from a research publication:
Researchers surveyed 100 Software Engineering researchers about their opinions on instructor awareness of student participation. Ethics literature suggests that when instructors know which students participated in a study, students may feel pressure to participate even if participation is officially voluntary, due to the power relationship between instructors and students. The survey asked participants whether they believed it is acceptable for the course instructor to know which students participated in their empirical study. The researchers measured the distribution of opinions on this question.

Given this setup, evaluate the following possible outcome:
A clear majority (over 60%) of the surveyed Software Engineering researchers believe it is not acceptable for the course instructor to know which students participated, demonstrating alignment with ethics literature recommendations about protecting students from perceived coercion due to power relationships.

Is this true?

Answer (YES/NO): NO